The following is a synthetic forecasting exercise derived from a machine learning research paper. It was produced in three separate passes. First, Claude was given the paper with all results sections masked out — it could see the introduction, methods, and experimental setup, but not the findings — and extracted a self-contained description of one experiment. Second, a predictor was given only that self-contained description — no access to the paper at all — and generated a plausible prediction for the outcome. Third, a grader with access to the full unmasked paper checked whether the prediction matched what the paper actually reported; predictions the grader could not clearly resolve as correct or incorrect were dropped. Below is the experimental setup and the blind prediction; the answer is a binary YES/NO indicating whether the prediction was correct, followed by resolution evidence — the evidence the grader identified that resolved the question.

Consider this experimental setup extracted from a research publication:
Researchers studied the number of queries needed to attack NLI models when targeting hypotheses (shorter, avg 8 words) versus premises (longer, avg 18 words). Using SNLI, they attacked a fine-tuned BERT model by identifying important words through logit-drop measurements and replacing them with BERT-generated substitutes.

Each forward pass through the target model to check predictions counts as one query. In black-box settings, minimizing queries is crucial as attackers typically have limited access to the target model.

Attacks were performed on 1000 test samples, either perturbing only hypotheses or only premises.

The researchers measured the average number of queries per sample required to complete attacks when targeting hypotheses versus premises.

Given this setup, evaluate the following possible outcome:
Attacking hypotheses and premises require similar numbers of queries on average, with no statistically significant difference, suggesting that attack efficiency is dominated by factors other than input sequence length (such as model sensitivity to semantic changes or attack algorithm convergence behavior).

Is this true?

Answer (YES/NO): NO